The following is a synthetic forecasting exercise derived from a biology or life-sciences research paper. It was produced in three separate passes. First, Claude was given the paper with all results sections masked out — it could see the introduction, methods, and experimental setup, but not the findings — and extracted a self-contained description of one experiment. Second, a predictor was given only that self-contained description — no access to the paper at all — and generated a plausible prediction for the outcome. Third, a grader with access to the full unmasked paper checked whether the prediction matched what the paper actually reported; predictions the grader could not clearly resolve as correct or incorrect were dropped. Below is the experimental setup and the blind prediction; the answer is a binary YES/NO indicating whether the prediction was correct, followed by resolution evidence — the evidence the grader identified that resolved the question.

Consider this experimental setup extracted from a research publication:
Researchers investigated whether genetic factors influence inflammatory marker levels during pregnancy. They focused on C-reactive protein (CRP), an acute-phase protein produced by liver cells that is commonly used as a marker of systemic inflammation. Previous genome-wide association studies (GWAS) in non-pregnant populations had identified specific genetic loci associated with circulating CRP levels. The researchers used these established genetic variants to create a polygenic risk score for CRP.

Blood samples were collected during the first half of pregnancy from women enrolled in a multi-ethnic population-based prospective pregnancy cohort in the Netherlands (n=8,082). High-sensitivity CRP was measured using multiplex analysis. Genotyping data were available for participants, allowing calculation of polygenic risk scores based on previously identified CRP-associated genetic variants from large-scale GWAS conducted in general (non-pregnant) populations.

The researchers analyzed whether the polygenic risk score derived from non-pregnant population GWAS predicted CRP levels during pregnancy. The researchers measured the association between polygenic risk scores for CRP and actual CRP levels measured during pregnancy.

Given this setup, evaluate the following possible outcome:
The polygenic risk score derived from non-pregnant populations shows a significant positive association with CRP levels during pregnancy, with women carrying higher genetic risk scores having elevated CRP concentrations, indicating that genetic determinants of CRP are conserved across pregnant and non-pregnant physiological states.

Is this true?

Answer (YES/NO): YES